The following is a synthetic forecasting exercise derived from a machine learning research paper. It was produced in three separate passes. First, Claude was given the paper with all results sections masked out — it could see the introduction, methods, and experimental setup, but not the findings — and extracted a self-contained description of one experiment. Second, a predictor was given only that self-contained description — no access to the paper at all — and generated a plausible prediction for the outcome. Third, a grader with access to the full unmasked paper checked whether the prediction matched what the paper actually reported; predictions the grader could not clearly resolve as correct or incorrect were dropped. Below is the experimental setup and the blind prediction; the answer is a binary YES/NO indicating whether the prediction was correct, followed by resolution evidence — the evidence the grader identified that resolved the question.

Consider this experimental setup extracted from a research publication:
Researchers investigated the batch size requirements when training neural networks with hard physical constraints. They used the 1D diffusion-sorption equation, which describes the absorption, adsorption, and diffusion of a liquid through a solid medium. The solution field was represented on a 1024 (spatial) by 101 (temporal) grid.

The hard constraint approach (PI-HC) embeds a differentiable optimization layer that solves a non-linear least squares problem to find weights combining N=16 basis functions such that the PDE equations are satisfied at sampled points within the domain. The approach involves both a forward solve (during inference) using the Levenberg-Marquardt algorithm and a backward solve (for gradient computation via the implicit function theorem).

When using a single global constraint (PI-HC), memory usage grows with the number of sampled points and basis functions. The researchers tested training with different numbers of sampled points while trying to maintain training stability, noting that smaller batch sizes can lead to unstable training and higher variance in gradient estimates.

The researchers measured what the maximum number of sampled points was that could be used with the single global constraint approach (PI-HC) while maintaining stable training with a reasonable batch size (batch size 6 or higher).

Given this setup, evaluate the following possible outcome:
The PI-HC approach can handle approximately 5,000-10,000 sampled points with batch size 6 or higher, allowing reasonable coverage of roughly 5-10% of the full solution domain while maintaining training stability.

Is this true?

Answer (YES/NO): NO